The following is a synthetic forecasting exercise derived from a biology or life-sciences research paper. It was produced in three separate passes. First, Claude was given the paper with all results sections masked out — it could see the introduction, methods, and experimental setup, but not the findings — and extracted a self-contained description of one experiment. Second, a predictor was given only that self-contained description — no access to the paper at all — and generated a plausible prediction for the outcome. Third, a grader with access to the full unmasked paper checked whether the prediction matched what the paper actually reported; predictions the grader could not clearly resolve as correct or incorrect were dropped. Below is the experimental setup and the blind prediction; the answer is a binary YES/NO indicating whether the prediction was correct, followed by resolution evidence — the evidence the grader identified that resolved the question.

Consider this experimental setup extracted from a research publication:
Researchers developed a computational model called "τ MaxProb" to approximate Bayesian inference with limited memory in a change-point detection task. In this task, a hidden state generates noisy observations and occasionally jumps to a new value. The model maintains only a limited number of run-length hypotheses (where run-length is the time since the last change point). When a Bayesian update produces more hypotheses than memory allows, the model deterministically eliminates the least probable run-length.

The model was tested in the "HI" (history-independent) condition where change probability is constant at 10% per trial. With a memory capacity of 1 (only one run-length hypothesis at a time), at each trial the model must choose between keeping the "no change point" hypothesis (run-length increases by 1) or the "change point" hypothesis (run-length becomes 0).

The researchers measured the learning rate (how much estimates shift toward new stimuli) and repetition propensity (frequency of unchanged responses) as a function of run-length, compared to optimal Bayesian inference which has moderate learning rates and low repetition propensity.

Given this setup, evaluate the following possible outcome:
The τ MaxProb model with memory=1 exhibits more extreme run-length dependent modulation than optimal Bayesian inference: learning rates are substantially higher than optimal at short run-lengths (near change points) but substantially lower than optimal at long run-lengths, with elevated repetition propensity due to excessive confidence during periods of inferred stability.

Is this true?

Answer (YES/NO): NO